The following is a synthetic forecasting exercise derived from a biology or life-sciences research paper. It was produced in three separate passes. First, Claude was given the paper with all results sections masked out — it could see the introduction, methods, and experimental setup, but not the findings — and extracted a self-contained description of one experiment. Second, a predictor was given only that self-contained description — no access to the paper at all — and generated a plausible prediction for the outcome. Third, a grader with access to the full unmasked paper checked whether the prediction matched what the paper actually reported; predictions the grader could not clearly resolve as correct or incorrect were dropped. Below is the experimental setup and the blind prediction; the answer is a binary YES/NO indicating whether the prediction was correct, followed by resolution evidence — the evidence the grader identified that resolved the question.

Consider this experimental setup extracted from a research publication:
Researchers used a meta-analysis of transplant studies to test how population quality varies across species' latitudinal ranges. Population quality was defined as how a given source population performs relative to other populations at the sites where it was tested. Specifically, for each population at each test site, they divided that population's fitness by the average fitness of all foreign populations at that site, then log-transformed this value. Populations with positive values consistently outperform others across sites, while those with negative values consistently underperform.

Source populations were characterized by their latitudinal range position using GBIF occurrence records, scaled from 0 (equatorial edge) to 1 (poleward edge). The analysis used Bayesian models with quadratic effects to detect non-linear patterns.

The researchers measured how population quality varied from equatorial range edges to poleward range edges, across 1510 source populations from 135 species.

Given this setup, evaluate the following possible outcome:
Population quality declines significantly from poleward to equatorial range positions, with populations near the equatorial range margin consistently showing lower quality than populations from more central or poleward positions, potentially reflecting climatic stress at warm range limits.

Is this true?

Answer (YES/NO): NO